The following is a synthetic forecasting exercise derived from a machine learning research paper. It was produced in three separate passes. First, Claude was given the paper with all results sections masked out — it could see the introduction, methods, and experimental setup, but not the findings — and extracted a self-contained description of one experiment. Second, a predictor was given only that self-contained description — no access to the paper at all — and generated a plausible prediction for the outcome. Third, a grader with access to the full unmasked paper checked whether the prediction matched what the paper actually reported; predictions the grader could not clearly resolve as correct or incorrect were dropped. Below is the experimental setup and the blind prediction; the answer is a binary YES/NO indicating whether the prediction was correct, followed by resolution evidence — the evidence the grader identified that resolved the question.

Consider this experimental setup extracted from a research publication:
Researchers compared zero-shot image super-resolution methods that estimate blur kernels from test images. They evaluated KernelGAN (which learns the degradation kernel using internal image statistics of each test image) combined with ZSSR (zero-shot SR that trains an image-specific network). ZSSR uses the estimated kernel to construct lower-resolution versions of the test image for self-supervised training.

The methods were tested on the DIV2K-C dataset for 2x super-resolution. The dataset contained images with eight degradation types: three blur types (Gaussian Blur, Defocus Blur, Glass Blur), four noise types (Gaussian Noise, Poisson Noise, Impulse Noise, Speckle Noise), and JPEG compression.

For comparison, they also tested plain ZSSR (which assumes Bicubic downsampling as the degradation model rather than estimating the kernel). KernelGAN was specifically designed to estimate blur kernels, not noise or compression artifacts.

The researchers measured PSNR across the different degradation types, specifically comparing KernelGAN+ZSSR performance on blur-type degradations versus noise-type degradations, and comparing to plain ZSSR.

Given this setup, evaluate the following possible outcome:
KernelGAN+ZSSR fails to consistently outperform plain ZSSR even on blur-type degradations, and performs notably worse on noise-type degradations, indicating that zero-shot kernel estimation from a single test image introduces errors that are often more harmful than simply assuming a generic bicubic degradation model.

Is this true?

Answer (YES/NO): NO